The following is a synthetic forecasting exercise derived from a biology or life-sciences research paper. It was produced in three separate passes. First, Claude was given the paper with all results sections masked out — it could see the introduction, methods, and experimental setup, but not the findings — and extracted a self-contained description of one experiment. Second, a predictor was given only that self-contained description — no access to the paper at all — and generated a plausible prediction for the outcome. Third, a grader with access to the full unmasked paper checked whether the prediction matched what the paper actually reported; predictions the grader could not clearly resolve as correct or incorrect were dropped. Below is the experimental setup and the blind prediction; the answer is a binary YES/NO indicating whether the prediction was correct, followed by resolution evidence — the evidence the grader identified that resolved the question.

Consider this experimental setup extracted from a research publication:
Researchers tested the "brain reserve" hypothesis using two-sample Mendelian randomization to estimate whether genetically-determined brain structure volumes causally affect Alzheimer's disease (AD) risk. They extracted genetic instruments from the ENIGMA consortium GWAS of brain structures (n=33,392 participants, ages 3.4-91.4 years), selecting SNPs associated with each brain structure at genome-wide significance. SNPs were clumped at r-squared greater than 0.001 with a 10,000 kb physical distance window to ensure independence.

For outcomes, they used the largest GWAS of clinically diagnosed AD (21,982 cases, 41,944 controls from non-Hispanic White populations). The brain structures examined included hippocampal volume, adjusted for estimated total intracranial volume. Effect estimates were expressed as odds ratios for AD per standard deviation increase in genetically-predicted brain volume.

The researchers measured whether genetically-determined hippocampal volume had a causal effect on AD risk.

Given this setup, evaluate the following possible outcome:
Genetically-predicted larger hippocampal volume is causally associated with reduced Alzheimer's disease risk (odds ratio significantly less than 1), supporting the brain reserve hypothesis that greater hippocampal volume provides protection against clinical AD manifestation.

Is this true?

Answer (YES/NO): NO